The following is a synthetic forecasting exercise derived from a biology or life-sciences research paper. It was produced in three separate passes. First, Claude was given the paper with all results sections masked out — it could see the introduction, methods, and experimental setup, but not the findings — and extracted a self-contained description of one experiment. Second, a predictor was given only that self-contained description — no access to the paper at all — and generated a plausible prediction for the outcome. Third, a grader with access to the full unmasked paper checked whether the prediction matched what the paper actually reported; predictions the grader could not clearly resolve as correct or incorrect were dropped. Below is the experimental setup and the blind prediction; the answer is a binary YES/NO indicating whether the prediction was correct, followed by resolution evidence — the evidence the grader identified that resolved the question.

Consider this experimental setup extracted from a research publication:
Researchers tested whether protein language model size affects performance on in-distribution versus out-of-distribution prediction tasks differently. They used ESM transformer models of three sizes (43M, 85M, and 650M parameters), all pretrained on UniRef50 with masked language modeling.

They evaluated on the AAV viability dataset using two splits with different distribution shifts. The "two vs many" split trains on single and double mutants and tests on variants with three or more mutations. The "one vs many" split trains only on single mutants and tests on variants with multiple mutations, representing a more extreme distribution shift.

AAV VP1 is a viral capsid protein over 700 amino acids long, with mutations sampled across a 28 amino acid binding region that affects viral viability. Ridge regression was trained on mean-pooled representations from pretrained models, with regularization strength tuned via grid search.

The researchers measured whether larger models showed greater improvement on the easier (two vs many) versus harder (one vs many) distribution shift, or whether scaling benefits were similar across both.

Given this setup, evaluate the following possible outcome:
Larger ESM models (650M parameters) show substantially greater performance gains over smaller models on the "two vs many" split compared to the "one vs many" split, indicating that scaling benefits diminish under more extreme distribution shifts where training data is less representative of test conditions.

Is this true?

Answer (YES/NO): YES